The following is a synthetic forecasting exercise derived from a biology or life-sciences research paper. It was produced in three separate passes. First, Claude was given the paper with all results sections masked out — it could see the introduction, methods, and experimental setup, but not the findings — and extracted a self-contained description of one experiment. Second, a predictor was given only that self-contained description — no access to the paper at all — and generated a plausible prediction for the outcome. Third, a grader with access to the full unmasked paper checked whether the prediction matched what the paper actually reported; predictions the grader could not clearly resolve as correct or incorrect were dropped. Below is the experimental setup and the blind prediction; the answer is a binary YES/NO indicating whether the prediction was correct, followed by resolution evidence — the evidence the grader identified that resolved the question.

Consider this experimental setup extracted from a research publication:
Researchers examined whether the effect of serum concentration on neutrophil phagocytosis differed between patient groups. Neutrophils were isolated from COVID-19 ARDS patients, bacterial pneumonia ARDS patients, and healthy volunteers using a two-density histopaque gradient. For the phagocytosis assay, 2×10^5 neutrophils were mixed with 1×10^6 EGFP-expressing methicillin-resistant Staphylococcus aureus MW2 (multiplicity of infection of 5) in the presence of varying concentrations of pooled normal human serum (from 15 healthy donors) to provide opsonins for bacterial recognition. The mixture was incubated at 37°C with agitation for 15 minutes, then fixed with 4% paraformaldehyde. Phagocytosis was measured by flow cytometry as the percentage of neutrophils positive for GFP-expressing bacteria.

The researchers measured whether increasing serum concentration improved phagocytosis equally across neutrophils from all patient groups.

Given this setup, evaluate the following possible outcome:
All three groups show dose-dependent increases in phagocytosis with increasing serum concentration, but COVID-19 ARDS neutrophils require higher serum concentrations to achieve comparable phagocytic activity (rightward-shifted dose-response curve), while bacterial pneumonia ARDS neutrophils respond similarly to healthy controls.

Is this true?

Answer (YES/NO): NO